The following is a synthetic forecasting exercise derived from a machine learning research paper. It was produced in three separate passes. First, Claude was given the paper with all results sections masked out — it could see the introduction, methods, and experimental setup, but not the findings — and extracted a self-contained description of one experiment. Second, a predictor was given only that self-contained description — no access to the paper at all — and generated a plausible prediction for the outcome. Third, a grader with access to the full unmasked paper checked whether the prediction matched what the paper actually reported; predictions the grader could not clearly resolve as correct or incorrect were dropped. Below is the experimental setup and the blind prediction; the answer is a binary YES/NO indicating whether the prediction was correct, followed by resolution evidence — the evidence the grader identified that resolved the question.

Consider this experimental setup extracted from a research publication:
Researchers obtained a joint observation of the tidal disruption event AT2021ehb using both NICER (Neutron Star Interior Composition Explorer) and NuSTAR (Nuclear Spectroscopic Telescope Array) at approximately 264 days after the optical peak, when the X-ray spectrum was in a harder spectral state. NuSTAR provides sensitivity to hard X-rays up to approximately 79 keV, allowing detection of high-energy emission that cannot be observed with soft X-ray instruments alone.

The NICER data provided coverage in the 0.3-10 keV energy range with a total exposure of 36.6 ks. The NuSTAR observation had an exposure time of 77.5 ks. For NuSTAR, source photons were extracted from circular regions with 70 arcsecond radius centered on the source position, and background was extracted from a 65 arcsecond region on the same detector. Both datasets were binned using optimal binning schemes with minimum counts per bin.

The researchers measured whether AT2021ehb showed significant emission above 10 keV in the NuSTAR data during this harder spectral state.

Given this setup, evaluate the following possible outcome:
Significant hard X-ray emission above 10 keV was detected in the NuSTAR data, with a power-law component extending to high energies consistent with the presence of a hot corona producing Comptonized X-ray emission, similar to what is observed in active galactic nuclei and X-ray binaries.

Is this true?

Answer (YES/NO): YES